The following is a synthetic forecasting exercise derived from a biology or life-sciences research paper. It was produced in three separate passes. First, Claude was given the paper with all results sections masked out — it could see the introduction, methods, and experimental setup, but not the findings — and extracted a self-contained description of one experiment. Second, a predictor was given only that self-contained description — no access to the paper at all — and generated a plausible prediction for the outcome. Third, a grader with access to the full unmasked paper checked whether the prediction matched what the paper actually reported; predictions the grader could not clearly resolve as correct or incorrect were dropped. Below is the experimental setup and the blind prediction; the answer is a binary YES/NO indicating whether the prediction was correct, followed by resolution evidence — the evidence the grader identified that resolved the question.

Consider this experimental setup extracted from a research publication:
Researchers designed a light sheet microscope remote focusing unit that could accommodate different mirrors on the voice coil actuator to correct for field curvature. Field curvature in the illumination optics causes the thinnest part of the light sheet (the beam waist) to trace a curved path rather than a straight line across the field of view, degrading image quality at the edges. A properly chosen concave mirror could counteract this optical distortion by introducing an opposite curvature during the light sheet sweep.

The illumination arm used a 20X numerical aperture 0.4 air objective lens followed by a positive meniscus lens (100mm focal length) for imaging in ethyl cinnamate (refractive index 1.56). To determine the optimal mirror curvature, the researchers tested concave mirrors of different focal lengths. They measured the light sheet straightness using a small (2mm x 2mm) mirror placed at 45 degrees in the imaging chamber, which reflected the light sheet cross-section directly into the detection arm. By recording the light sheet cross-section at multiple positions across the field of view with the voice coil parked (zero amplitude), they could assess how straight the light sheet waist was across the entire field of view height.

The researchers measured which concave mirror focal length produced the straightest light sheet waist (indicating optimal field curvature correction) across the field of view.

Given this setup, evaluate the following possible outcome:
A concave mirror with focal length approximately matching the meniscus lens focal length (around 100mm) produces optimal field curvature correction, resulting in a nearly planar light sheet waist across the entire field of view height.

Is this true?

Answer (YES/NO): NO